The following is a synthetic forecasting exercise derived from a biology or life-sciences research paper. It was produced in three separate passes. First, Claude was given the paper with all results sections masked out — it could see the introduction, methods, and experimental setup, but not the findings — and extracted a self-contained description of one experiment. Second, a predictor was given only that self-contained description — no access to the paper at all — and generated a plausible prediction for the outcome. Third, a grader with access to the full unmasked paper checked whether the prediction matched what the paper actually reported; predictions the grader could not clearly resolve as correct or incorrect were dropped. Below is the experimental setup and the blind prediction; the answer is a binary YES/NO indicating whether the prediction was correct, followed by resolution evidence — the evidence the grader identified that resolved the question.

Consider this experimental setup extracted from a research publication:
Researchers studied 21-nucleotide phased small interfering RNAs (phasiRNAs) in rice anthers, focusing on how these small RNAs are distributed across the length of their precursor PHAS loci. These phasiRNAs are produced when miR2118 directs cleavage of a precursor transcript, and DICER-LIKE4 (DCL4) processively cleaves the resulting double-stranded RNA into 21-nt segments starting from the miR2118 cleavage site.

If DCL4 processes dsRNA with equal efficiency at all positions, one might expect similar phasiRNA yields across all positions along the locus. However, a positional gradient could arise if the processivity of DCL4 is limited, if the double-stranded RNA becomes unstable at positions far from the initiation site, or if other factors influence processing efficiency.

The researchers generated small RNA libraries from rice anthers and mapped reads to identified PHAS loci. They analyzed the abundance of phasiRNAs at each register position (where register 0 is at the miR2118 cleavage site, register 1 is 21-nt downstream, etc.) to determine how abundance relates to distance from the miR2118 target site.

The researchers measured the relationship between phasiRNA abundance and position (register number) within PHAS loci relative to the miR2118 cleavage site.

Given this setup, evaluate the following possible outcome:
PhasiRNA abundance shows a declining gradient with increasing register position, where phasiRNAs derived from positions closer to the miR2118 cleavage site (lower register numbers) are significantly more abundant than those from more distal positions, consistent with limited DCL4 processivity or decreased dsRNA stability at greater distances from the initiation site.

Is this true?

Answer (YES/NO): NO